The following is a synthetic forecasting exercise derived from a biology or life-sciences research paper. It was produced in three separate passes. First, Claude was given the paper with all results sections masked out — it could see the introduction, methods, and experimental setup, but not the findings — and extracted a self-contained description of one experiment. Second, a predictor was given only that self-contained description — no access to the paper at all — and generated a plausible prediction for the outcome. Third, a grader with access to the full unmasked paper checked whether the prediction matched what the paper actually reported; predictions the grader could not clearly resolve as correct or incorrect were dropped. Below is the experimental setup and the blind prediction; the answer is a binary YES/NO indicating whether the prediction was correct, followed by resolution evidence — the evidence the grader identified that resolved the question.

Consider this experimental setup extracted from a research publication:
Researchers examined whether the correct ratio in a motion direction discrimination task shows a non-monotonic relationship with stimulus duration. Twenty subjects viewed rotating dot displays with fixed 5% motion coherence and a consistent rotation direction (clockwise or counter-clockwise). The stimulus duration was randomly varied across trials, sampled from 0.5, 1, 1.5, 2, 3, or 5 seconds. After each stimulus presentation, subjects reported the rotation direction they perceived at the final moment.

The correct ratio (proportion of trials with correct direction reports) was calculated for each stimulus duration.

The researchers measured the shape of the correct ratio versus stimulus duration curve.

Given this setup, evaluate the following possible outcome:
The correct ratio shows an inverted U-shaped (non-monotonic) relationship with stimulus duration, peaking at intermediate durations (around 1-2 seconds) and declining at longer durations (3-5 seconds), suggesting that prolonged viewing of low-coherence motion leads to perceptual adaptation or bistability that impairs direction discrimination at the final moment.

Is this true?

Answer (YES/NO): NO